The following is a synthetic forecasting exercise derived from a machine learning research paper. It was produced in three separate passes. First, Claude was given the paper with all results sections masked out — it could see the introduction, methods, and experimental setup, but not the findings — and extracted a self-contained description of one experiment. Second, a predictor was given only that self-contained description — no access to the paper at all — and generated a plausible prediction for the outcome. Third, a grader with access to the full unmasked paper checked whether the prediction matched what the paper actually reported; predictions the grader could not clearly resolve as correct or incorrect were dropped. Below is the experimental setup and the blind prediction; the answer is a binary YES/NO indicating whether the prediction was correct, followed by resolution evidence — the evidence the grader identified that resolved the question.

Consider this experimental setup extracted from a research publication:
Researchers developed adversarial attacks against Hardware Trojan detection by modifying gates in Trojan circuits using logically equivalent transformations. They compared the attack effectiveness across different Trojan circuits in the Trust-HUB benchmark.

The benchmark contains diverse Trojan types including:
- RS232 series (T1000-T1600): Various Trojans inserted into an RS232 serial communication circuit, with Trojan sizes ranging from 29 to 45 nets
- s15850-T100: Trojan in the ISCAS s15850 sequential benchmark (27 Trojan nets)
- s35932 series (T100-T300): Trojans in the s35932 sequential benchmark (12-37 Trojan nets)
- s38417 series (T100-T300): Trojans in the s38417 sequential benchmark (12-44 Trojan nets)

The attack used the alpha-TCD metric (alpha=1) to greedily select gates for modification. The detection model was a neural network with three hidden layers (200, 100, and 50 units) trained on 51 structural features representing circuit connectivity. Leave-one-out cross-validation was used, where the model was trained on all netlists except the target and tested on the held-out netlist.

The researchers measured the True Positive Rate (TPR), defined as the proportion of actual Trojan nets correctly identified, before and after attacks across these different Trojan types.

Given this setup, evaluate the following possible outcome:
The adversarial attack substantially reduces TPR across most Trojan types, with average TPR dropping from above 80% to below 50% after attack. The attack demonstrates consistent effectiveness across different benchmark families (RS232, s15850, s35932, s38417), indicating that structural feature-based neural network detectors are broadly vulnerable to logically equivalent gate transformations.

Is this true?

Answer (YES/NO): NO